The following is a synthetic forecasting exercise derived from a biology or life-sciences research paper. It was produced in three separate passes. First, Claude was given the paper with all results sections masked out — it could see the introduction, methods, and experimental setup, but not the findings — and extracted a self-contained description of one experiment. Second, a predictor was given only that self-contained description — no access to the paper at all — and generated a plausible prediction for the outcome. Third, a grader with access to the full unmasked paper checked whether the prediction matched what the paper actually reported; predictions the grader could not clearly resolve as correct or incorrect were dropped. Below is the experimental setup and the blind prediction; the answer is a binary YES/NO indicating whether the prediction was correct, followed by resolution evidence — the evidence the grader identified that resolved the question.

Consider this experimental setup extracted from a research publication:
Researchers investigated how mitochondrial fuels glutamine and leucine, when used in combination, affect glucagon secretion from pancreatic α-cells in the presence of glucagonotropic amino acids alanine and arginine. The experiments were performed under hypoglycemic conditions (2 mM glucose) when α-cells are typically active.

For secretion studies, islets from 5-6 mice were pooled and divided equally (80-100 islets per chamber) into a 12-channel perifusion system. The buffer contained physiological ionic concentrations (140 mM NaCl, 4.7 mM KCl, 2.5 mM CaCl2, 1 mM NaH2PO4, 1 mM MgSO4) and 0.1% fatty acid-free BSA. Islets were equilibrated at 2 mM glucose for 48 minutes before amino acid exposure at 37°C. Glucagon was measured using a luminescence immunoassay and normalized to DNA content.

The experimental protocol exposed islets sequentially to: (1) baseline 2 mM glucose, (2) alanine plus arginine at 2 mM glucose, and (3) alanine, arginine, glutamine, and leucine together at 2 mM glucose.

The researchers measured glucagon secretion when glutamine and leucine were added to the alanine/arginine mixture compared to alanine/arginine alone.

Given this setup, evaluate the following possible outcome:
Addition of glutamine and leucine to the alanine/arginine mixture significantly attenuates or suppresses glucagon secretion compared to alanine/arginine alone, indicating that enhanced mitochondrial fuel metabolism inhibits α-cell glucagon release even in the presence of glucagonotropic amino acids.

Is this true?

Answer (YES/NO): YES